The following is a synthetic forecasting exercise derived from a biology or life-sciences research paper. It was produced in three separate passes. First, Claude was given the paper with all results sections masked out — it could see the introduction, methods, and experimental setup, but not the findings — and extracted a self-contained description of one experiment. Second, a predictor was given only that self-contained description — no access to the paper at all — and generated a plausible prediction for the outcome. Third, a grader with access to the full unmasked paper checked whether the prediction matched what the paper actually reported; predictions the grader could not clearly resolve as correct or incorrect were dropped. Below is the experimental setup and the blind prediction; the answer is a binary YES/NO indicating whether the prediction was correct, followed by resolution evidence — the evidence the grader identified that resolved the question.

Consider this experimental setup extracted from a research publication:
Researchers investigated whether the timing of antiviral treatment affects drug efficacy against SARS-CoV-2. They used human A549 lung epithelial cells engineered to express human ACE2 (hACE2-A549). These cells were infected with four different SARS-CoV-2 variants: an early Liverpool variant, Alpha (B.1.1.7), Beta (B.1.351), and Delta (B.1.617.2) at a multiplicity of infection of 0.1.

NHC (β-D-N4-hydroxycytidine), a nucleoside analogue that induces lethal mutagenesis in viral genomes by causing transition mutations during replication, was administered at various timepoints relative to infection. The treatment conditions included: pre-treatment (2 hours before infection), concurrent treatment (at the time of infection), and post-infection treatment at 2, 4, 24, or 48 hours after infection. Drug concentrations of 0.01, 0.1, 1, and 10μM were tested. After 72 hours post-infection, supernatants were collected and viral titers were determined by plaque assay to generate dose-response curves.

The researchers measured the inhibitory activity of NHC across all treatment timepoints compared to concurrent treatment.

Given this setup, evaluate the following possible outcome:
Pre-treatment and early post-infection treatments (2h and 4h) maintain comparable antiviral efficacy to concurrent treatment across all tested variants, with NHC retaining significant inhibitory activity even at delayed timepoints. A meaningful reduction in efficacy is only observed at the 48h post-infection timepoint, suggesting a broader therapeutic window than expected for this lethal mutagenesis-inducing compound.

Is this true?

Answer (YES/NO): YES